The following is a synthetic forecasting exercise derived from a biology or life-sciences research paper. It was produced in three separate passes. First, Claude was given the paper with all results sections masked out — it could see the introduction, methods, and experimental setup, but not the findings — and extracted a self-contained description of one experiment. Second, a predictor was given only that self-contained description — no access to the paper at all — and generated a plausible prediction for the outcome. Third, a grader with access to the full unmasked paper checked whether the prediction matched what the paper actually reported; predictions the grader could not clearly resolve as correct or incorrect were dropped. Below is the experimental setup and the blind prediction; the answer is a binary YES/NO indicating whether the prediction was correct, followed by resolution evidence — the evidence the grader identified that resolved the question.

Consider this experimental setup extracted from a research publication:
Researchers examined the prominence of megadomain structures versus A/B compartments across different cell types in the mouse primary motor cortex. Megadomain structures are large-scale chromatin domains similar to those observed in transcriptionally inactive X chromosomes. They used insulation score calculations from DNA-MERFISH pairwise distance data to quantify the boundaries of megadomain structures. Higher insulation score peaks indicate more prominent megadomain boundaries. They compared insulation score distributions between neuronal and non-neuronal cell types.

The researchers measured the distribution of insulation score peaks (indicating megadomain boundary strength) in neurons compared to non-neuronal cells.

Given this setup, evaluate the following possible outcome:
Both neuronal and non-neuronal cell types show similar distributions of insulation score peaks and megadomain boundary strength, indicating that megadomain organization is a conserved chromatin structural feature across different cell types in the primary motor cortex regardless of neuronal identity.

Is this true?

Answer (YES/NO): NO